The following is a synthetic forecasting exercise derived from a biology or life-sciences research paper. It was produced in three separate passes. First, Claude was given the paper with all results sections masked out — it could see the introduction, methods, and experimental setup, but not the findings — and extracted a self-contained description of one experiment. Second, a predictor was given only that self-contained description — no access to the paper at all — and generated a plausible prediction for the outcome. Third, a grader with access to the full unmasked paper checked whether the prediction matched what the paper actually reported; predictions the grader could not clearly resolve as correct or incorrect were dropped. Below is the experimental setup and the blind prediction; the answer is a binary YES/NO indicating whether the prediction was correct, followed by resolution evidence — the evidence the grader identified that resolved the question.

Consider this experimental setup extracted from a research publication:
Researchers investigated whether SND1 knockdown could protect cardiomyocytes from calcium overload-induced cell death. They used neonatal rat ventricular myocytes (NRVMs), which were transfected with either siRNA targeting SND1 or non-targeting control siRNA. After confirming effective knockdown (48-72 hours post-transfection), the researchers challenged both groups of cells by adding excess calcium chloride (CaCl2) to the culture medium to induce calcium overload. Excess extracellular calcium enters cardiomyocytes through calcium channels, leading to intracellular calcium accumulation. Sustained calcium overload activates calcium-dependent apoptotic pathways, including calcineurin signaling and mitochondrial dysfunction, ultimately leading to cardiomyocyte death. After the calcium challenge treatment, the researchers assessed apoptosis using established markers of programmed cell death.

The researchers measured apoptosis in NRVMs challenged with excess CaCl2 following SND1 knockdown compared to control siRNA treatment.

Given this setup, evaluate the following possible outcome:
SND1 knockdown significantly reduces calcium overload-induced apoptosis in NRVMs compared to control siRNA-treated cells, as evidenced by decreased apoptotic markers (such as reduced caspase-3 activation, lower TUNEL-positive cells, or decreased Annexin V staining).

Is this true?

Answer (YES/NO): YES